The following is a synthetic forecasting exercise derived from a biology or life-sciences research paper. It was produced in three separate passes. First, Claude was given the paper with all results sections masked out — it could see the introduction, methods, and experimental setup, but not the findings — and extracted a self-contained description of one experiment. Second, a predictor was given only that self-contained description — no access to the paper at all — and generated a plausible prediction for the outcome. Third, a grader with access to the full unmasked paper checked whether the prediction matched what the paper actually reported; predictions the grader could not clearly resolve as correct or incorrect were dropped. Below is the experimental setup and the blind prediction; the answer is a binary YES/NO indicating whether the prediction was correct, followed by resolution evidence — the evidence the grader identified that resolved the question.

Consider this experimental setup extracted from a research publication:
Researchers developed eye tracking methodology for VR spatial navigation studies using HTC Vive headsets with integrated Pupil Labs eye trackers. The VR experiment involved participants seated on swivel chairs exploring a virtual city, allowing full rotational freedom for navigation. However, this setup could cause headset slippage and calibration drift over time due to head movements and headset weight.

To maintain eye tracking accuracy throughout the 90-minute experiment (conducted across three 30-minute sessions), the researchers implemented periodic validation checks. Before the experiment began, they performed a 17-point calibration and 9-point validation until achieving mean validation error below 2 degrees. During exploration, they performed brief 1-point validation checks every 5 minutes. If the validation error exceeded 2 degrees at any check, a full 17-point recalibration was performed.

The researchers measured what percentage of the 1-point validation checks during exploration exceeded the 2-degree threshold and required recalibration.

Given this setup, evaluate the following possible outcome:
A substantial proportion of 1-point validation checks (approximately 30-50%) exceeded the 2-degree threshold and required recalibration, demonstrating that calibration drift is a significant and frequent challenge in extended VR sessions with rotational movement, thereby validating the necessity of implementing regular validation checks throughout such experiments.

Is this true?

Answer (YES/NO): NO